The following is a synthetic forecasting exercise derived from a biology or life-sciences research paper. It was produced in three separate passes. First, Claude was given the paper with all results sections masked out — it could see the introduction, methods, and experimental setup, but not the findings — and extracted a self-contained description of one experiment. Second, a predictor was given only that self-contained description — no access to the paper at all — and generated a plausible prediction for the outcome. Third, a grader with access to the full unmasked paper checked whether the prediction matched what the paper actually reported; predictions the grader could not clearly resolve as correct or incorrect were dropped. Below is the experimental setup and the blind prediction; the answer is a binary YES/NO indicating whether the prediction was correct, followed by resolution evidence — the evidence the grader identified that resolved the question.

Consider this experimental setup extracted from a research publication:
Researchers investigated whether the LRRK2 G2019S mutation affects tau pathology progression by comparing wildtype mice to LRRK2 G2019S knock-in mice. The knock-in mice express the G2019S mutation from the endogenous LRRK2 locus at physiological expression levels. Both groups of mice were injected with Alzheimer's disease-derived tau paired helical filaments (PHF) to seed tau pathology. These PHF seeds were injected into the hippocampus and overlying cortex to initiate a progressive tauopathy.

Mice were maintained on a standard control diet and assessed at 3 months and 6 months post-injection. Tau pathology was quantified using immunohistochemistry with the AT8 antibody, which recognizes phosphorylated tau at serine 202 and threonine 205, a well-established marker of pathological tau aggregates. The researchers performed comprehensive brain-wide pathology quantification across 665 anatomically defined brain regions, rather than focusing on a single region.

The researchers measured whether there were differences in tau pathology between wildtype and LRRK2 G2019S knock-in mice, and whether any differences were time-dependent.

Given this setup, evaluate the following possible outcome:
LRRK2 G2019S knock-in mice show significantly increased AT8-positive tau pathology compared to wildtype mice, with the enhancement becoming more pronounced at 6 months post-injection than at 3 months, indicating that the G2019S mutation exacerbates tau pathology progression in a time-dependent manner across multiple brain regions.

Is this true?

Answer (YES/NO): YES